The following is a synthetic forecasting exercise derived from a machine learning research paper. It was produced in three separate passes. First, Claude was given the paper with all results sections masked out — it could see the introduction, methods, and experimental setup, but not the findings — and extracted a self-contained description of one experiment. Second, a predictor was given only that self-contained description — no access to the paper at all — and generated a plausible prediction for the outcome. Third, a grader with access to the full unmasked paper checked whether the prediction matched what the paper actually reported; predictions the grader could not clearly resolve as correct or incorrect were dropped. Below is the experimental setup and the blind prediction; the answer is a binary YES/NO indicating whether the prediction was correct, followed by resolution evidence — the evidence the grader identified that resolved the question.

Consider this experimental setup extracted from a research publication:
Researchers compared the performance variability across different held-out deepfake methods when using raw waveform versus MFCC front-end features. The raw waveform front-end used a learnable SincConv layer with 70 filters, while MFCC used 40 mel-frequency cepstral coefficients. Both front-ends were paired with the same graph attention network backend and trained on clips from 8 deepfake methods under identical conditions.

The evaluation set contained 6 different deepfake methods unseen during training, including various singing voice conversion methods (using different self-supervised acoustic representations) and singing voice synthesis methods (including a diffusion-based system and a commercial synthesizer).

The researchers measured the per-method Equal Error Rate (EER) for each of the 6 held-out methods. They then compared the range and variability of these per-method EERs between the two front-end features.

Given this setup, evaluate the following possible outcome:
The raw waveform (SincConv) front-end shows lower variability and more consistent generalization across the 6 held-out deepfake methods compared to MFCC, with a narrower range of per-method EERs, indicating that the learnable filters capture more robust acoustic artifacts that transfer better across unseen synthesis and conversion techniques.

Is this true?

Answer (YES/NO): YES